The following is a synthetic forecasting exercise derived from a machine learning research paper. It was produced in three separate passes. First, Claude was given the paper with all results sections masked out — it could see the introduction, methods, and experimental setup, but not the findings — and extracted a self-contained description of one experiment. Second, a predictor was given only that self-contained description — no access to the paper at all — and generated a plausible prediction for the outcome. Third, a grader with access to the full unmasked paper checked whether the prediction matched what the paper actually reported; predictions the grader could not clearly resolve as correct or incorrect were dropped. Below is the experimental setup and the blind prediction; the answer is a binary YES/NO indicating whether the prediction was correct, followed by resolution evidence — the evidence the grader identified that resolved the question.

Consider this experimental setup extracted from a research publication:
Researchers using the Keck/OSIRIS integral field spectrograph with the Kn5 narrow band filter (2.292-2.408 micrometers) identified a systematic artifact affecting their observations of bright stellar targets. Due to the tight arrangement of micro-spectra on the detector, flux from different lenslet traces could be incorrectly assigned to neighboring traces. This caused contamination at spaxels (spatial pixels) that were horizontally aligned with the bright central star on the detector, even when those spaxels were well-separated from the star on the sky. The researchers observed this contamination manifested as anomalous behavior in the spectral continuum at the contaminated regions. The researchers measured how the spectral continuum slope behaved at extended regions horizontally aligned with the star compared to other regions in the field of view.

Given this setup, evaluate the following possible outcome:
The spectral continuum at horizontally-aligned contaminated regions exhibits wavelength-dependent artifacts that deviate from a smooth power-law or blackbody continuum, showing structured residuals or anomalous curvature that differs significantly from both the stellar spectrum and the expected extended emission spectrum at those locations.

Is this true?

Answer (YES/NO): YES